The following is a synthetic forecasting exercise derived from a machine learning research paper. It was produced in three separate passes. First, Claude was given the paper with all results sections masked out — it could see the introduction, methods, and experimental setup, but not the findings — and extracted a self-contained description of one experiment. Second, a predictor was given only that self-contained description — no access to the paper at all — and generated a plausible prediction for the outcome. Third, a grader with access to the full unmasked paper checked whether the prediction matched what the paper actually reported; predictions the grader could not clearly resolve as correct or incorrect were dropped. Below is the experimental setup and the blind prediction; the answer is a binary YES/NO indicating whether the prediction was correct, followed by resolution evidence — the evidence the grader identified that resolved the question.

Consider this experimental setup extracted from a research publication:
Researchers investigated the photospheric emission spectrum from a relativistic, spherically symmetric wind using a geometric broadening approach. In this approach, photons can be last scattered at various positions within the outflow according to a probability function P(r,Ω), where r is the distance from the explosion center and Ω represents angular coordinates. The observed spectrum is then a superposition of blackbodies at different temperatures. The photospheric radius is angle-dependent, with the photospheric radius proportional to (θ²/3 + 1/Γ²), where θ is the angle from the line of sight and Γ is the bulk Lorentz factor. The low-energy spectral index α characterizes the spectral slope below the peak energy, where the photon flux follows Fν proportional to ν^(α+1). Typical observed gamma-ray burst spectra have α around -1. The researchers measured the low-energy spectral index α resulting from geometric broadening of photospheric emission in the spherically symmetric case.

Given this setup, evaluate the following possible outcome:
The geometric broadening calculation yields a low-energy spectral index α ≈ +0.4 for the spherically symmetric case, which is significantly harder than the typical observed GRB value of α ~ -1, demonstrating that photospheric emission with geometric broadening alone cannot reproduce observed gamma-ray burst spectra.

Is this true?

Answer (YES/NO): NO